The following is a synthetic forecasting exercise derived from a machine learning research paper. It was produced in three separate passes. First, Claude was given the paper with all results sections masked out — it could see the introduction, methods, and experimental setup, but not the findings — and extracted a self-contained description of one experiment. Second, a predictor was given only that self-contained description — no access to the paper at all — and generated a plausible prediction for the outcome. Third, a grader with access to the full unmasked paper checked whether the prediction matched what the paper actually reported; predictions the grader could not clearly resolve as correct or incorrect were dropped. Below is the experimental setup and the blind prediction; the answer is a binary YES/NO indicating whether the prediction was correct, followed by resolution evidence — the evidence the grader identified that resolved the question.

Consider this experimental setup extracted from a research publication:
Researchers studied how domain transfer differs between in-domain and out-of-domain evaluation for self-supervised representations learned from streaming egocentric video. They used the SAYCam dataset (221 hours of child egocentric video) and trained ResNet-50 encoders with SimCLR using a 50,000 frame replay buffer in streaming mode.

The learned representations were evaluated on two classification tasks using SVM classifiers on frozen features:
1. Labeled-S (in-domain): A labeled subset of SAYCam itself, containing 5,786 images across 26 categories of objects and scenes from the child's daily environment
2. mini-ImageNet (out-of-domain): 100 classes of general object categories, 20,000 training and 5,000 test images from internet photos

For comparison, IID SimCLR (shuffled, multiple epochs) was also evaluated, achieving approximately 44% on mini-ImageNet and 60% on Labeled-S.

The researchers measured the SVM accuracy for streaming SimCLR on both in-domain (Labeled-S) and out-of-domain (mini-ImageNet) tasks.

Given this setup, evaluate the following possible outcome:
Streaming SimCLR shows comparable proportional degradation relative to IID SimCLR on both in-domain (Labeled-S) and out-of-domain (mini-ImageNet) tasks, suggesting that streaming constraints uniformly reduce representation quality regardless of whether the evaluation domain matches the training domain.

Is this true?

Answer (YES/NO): NO